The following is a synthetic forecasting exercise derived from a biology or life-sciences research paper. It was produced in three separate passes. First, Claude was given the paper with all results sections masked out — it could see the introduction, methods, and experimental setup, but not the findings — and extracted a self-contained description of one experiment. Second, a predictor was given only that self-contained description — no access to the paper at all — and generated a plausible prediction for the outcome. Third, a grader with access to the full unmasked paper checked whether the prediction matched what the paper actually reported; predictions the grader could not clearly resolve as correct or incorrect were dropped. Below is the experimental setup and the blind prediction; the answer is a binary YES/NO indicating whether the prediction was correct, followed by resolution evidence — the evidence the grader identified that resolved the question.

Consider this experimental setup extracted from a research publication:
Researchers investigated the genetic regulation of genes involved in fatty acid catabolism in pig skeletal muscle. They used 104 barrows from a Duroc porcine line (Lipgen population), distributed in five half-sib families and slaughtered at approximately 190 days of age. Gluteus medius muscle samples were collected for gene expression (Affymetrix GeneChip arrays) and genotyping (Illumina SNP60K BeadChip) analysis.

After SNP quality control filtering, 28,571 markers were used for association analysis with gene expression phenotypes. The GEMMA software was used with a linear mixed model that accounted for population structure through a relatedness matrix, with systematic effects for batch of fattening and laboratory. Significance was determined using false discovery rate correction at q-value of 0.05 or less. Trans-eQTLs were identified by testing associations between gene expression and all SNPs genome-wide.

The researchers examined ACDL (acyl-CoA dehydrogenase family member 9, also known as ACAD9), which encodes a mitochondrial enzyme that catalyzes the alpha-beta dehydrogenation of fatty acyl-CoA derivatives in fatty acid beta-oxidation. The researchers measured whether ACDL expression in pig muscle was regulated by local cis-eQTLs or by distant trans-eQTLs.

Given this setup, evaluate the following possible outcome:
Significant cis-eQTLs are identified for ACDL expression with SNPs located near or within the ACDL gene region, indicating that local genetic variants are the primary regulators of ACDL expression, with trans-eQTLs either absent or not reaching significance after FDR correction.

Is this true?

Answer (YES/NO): NO